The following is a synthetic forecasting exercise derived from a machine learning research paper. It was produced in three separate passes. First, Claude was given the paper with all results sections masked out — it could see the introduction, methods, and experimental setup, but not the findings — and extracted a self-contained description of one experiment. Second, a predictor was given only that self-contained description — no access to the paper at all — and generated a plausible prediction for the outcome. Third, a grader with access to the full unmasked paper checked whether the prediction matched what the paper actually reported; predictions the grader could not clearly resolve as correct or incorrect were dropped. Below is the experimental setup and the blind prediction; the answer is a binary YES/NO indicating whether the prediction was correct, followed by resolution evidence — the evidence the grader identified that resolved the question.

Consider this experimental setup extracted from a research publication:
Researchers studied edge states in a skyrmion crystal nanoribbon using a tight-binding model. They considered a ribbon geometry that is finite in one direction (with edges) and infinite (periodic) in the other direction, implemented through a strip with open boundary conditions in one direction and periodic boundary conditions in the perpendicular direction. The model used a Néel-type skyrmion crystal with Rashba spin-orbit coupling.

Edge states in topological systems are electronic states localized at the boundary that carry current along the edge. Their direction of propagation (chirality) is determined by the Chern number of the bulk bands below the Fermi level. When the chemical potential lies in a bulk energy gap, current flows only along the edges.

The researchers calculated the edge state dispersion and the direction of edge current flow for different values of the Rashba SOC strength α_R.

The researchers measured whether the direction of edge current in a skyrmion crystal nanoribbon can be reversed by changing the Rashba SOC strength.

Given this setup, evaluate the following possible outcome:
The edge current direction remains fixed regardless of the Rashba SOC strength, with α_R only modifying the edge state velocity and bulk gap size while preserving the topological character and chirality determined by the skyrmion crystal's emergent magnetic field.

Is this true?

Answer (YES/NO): NO